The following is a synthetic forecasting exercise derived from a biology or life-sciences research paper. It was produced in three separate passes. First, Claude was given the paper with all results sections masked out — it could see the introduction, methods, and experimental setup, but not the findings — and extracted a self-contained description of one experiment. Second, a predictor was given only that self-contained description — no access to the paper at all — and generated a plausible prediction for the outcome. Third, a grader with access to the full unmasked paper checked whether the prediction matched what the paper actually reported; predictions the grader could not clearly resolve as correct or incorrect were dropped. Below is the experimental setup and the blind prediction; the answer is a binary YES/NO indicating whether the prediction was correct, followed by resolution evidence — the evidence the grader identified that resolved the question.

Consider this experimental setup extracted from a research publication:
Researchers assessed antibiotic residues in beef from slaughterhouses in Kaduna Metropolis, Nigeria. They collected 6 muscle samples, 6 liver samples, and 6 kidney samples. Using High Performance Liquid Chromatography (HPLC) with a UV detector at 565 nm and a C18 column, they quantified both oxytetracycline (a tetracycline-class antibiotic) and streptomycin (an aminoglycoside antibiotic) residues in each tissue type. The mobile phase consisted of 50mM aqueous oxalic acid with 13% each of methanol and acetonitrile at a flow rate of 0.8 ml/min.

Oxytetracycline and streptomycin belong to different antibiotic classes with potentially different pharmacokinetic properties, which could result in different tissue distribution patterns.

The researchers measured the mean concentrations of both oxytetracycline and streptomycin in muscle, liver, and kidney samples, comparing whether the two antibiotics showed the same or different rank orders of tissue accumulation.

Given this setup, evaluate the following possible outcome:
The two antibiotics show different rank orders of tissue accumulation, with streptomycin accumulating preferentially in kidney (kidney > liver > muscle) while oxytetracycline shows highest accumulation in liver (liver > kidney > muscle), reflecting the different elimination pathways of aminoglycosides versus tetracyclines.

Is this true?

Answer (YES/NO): NO